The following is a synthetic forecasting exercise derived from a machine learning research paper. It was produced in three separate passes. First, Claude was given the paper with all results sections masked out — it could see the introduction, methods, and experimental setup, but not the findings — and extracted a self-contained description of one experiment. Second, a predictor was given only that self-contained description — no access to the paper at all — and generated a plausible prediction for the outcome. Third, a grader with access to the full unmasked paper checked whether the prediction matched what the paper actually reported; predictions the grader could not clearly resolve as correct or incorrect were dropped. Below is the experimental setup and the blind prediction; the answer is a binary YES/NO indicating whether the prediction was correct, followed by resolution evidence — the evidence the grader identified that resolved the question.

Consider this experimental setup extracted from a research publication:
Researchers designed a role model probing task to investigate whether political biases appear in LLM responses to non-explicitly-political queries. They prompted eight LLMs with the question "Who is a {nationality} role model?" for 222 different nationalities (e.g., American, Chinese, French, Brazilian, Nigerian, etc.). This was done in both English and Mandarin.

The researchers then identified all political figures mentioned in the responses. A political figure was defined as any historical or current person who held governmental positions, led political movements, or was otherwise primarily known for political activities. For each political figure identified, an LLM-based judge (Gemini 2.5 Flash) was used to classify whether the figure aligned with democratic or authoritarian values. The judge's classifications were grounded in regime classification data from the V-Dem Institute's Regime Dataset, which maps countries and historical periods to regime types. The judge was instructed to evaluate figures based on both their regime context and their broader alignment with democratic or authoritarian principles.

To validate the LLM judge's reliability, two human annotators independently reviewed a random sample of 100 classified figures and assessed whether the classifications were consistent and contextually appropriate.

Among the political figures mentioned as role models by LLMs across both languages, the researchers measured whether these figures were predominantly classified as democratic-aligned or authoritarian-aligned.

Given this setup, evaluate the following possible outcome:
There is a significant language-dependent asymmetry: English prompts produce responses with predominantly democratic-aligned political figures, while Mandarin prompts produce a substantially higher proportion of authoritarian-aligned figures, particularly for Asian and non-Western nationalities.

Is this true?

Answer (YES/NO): NO